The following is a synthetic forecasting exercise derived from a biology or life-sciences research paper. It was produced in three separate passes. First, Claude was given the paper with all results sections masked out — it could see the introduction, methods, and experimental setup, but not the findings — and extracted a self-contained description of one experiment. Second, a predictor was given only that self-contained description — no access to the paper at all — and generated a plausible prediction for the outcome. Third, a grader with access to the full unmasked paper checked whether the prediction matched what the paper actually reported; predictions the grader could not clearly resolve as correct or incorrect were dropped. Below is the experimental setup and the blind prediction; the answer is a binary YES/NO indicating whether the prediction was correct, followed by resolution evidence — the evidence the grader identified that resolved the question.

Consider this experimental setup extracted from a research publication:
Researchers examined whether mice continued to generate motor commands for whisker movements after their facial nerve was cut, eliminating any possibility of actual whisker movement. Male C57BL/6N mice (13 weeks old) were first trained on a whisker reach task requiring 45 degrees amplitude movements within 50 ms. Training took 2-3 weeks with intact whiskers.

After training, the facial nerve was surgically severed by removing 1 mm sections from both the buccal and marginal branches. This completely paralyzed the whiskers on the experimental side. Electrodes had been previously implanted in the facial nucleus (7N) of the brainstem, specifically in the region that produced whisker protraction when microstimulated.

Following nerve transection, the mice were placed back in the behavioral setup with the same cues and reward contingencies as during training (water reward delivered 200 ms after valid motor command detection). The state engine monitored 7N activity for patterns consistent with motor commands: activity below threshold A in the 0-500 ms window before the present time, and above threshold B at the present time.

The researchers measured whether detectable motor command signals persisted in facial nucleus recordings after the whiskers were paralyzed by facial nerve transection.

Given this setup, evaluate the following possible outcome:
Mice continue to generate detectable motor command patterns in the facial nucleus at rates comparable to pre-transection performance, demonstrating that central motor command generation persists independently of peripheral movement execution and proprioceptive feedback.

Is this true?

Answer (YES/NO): YES